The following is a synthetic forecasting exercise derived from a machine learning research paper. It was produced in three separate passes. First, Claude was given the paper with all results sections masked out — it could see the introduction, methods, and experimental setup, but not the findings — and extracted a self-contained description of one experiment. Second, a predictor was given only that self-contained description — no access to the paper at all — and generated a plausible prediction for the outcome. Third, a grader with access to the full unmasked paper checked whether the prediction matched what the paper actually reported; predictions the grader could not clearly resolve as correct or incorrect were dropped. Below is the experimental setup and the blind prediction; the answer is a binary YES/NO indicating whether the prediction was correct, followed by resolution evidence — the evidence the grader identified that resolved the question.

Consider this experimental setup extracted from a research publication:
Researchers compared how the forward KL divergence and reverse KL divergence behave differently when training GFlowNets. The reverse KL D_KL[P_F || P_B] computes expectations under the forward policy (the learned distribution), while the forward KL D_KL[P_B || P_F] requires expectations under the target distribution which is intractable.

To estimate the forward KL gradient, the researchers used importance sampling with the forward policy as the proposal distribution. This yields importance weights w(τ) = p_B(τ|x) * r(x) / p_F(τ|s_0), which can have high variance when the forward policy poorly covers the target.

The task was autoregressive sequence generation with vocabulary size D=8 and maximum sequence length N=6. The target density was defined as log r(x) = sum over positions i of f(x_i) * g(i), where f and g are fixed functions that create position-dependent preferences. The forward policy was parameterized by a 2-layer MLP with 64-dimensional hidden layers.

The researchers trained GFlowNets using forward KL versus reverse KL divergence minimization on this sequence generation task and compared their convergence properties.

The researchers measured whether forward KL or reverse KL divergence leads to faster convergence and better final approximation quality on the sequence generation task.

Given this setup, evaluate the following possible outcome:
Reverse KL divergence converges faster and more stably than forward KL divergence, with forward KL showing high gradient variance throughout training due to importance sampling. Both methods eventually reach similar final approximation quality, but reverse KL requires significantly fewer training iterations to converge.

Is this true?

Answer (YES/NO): NO